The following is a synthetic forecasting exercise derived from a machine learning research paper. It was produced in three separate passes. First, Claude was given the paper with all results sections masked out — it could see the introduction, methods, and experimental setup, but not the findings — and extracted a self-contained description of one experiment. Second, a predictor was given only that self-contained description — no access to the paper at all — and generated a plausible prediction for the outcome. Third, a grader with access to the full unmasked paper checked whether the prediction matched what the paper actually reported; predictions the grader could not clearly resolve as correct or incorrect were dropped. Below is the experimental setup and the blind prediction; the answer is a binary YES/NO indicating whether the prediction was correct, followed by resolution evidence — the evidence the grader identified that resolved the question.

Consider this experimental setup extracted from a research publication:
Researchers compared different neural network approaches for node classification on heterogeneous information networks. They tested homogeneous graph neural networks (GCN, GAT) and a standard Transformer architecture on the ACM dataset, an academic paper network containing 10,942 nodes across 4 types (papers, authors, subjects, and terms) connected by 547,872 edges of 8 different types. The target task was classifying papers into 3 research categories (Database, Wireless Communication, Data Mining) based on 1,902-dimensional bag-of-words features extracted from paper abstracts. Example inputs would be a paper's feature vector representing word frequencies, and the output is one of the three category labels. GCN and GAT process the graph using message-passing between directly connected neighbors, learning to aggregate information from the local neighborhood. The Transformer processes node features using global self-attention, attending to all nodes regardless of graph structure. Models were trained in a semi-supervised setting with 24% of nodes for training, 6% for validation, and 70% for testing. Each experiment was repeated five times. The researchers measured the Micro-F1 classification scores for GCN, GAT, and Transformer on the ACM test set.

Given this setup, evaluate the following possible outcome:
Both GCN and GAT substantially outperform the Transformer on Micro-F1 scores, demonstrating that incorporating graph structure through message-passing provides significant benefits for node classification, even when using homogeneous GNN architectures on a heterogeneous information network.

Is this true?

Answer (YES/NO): YES